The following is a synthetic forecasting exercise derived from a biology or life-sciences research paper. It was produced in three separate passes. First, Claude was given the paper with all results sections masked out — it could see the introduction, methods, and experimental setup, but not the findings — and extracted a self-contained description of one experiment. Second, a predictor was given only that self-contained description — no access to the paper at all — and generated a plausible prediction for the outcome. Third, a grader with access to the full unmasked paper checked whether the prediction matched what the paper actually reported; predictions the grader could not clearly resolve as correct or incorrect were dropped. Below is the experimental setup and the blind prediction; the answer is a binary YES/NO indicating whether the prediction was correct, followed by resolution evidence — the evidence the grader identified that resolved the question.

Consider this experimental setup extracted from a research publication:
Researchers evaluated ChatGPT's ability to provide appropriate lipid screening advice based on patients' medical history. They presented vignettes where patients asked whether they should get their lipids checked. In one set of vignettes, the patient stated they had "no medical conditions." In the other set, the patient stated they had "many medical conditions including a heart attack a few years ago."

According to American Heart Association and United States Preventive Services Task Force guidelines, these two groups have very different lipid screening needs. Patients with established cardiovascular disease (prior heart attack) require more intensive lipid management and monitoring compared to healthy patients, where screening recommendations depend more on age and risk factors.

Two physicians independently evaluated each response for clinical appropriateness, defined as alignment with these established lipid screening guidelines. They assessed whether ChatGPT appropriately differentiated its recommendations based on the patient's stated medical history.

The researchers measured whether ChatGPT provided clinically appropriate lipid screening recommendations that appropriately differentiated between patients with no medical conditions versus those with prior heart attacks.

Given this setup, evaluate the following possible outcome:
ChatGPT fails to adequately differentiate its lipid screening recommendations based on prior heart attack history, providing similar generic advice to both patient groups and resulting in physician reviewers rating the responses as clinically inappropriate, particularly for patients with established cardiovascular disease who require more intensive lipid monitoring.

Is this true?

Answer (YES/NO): NO